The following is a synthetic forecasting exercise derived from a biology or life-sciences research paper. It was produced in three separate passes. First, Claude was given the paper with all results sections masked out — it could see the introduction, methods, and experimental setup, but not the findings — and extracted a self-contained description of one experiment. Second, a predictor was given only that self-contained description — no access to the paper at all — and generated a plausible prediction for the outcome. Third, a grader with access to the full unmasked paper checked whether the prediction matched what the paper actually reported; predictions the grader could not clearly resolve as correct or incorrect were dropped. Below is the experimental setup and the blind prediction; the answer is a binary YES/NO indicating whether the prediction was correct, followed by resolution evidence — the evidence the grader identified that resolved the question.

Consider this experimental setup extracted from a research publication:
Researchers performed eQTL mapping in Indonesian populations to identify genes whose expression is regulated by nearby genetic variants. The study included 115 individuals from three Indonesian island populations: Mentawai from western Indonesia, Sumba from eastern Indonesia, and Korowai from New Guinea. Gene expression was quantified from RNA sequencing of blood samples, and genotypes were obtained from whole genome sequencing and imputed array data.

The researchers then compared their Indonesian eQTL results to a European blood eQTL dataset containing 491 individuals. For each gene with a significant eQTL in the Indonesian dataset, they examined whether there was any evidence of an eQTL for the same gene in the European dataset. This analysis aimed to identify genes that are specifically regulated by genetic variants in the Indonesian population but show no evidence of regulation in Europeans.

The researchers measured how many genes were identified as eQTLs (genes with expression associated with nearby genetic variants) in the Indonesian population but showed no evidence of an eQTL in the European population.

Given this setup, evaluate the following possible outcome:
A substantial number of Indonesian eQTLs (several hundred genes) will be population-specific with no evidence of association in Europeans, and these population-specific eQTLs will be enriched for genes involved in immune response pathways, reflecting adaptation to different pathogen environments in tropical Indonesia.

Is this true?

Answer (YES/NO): NO